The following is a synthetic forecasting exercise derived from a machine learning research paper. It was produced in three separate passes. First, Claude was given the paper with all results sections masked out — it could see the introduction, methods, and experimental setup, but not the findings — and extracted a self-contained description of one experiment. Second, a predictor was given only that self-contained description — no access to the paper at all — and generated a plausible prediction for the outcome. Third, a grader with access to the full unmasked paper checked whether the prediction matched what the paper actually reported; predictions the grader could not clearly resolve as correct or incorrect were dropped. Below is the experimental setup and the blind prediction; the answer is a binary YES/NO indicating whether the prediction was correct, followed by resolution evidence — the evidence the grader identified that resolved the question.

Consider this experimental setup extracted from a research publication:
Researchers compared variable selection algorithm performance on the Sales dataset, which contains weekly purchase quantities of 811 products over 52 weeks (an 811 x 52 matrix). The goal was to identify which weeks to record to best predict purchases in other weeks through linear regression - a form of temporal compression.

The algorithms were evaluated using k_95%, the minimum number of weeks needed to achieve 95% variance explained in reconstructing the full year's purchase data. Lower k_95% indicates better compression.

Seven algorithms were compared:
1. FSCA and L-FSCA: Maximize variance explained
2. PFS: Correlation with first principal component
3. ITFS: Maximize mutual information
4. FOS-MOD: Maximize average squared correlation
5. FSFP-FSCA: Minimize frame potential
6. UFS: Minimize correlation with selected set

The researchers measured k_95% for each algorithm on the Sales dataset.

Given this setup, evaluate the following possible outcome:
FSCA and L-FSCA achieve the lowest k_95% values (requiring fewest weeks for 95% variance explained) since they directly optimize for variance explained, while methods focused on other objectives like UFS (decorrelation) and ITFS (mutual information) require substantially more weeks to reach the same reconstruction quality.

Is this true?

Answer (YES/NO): NO